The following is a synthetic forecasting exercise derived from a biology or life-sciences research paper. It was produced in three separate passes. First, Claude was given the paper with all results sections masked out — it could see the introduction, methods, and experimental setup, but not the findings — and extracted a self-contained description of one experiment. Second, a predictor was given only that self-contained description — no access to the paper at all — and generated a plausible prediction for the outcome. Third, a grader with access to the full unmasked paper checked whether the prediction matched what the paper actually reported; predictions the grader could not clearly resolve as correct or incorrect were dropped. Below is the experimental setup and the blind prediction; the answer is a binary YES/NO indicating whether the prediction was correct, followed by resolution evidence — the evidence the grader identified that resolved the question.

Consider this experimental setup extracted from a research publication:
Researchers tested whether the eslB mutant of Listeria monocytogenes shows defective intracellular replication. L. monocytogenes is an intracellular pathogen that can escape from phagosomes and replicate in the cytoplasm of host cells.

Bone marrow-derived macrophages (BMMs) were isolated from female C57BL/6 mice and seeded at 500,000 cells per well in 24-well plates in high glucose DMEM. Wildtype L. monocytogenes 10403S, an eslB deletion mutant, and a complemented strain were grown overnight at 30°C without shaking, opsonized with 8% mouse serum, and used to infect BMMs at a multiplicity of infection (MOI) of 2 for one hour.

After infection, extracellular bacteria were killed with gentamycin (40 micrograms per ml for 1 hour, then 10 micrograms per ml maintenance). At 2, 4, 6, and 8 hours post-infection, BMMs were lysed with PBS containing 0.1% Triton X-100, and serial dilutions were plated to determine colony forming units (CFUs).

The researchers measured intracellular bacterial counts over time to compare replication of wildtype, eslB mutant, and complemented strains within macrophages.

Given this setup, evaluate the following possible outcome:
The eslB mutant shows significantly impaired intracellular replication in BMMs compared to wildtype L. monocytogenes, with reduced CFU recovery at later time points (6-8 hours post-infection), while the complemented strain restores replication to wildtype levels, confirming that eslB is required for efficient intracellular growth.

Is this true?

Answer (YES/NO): NO